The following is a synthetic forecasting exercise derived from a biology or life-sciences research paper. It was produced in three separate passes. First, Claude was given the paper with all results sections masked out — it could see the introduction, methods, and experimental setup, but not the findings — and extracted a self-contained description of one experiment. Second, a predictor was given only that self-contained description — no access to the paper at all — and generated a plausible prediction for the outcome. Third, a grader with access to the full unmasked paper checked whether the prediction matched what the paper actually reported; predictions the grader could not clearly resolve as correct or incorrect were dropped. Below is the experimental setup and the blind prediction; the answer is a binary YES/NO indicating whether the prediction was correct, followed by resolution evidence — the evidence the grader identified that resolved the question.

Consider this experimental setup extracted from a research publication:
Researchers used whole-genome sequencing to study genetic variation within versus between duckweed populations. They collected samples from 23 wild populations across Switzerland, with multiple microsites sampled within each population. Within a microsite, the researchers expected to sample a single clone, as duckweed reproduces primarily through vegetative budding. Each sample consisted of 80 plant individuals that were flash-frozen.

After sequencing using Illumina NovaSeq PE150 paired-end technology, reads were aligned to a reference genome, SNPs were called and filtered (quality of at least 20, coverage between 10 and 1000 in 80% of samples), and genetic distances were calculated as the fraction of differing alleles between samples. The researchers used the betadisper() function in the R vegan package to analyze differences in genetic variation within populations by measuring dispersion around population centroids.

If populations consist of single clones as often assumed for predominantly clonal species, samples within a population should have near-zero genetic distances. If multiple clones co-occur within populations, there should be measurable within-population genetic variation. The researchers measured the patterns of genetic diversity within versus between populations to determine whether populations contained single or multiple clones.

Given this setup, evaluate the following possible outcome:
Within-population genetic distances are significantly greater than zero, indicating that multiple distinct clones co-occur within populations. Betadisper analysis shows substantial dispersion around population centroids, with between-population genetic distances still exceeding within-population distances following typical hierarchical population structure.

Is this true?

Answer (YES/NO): NO